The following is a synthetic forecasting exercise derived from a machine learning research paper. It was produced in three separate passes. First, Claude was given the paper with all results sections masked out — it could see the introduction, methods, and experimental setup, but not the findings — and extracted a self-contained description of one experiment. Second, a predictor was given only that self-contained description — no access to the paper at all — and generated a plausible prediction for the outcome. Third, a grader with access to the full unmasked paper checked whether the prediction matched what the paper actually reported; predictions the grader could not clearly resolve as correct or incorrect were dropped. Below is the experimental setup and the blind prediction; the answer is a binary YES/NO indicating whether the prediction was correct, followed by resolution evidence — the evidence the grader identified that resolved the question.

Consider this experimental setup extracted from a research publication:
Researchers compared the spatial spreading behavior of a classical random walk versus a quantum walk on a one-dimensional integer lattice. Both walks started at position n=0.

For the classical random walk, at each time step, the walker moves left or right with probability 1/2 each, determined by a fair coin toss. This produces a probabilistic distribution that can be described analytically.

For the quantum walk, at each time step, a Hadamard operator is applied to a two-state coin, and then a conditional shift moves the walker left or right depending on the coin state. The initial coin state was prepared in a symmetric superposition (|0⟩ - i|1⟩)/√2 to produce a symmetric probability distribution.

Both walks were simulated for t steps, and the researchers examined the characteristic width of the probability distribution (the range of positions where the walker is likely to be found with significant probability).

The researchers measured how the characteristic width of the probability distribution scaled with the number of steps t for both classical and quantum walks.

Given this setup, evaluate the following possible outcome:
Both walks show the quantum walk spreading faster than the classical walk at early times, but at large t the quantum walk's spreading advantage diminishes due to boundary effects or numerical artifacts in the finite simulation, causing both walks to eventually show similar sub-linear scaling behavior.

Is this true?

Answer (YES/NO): NO